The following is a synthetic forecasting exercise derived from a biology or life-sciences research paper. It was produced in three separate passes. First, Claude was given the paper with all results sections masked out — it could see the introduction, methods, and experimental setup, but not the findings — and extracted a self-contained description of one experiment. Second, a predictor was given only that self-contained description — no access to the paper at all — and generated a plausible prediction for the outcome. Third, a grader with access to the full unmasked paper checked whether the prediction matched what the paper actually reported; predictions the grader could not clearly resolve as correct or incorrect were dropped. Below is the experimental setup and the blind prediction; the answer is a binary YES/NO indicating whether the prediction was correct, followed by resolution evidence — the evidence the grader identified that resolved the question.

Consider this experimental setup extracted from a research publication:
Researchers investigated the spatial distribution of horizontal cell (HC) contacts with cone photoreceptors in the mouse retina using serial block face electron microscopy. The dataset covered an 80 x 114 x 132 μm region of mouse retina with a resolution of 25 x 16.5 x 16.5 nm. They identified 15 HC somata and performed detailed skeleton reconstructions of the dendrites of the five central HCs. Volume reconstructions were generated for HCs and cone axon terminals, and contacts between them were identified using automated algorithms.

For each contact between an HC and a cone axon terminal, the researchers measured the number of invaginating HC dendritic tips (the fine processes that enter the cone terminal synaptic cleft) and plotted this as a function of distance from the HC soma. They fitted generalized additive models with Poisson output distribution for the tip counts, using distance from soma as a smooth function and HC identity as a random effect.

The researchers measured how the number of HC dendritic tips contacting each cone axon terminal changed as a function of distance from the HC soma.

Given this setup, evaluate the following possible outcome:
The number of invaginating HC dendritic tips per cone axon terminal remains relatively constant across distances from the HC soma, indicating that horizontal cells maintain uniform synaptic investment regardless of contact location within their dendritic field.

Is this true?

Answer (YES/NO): NO